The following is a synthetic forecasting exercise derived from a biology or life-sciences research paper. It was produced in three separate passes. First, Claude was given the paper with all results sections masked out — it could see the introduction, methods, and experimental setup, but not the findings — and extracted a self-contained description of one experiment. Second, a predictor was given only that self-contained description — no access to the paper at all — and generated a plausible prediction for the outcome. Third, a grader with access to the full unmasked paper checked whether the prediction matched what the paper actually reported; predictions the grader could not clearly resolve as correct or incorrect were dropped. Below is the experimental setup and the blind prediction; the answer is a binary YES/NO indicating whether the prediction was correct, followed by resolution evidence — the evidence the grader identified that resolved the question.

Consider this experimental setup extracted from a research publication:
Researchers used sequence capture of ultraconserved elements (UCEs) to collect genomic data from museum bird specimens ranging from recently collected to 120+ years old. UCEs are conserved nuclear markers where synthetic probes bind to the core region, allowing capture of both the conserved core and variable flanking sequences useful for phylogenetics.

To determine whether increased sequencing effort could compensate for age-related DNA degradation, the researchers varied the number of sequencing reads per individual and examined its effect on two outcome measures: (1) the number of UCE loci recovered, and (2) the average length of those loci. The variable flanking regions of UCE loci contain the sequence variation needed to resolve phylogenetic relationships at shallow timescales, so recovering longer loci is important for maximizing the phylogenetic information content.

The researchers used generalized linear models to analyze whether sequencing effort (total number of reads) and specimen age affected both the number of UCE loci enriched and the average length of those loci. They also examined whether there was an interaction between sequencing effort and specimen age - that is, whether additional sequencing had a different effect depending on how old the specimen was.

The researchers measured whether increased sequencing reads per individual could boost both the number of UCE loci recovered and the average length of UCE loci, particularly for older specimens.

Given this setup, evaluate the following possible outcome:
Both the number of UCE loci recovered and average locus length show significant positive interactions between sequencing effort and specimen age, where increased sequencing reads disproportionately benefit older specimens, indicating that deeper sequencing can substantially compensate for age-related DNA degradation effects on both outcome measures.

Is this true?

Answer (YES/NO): NO